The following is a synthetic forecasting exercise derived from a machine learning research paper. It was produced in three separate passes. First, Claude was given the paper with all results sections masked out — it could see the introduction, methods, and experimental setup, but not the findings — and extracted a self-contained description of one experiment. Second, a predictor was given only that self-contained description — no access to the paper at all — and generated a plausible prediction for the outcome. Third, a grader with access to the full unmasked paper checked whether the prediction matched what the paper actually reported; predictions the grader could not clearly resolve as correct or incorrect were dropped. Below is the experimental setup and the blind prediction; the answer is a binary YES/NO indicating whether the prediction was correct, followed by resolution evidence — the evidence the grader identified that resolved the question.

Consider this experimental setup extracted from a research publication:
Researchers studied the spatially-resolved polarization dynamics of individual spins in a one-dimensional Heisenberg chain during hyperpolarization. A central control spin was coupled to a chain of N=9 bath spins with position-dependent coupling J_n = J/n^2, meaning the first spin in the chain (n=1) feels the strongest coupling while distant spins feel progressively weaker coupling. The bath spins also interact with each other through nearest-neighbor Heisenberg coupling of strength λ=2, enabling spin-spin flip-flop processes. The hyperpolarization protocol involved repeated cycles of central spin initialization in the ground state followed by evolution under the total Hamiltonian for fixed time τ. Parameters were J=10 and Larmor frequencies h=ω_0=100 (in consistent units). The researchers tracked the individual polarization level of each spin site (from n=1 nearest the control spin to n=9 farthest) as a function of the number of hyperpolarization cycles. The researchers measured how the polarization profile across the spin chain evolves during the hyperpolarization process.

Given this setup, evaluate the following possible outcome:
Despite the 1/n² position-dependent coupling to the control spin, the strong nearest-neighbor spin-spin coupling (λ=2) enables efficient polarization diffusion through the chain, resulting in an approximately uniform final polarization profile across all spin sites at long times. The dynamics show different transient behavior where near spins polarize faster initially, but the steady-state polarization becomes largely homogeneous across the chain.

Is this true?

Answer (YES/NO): NO